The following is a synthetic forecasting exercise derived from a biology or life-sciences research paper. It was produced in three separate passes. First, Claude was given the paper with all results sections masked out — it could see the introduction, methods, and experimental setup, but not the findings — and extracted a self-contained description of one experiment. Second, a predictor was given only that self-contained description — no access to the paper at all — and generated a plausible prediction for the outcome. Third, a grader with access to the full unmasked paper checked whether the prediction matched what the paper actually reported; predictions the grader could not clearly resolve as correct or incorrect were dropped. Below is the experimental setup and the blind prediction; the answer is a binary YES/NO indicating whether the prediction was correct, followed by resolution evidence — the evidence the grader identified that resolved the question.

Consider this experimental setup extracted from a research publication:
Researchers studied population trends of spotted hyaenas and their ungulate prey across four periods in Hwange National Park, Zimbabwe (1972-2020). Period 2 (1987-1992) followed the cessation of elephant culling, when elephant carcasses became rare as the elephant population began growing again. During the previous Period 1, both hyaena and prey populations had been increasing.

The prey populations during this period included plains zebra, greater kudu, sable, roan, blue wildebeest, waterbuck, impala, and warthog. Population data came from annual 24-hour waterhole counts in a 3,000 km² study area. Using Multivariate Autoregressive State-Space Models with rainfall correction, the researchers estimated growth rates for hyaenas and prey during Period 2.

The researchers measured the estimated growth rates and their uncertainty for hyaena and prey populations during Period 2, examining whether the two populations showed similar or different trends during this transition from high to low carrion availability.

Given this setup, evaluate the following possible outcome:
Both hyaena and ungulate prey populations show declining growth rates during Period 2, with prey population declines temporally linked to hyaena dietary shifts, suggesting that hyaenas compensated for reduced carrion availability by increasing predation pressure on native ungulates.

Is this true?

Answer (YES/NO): NO